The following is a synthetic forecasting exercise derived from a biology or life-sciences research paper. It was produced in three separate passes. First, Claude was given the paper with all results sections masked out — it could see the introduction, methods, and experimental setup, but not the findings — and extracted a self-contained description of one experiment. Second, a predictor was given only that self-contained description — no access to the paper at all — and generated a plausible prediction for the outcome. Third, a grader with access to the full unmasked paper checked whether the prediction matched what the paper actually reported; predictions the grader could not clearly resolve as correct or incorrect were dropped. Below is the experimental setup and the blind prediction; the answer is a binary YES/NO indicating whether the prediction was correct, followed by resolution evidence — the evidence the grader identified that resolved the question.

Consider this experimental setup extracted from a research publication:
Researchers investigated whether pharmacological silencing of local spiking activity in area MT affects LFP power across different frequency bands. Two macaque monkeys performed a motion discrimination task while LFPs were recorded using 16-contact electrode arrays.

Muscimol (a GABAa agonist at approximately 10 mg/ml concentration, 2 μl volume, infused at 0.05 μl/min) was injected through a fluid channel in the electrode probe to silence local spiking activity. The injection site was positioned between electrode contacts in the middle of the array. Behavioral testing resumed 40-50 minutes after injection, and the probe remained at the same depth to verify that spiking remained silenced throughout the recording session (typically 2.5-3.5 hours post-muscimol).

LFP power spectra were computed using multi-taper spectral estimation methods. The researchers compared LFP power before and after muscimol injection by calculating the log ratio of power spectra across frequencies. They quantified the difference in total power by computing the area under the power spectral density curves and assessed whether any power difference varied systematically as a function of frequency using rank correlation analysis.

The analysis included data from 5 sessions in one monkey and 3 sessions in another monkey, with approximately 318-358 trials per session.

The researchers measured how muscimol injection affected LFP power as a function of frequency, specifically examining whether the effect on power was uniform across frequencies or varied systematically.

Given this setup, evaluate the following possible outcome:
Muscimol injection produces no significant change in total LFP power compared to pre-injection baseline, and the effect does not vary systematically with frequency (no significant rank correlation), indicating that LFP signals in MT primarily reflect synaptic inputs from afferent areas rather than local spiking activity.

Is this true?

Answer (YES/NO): NO